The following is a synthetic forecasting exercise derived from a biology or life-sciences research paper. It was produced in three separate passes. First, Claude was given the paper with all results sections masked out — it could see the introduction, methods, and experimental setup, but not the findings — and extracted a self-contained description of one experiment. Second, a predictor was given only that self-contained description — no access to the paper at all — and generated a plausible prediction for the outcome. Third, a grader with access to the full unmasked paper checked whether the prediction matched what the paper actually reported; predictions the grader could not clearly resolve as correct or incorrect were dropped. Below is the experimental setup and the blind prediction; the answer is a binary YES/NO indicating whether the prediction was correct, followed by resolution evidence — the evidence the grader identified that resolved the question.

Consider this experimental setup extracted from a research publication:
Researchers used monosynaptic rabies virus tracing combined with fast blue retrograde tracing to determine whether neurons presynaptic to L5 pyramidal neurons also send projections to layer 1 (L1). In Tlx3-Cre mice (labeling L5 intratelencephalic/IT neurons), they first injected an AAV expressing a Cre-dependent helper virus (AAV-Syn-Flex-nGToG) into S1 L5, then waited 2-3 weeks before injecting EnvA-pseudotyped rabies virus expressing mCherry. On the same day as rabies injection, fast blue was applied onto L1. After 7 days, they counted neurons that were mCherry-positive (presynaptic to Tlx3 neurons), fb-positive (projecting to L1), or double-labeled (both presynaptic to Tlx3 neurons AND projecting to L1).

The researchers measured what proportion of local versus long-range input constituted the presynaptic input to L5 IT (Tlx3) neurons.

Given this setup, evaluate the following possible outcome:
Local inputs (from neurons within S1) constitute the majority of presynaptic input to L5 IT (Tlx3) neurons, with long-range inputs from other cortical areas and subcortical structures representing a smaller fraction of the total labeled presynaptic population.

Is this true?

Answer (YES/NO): YES